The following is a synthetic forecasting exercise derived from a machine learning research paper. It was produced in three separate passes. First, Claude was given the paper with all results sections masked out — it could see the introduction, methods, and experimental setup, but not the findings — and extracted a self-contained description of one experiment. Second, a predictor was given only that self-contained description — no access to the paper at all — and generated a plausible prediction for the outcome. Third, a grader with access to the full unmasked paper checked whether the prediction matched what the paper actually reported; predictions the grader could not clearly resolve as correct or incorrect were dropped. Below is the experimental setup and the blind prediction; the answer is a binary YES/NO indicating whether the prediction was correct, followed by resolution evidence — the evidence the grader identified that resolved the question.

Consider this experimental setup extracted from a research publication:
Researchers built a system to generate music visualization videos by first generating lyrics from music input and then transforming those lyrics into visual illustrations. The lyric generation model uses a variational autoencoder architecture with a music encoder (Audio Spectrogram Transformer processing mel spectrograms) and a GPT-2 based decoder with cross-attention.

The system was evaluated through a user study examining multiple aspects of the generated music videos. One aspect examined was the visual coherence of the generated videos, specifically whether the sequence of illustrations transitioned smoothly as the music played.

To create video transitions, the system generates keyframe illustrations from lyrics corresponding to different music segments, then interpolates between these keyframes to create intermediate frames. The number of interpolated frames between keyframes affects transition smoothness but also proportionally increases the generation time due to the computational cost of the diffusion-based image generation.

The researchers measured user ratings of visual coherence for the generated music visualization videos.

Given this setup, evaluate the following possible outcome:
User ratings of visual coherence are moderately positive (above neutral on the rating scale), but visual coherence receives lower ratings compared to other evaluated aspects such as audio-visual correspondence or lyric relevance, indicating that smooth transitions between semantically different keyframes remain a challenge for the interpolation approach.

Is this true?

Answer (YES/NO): NO